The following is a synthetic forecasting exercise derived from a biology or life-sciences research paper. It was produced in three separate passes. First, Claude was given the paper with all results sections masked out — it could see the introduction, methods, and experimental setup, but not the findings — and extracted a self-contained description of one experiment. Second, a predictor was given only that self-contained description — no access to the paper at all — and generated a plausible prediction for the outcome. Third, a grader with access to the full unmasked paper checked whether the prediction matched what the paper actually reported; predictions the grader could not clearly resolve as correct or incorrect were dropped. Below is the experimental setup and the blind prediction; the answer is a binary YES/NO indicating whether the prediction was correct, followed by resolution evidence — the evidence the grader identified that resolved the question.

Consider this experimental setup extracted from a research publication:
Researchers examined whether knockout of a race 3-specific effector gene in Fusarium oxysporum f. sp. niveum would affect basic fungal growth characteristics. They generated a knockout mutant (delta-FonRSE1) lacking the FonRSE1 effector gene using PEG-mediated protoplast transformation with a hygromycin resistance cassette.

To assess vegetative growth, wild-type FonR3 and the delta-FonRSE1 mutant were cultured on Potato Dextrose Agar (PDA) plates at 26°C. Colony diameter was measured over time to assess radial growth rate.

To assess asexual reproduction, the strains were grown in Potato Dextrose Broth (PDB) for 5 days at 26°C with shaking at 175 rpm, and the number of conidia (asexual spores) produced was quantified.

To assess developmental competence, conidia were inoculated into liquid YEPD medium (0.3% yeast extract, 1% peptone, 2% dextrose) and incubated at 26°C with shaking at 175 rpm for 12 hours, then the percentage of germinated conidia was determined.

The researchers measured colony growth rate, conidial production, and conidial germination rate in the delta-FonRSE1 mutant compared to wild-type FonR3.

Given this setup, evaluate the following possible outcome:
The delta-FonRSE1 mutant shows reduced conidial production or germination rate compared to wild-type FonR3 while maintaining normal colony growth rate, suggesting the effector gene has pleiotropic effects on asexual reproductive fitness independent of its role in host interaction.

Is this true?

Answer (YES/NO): NO